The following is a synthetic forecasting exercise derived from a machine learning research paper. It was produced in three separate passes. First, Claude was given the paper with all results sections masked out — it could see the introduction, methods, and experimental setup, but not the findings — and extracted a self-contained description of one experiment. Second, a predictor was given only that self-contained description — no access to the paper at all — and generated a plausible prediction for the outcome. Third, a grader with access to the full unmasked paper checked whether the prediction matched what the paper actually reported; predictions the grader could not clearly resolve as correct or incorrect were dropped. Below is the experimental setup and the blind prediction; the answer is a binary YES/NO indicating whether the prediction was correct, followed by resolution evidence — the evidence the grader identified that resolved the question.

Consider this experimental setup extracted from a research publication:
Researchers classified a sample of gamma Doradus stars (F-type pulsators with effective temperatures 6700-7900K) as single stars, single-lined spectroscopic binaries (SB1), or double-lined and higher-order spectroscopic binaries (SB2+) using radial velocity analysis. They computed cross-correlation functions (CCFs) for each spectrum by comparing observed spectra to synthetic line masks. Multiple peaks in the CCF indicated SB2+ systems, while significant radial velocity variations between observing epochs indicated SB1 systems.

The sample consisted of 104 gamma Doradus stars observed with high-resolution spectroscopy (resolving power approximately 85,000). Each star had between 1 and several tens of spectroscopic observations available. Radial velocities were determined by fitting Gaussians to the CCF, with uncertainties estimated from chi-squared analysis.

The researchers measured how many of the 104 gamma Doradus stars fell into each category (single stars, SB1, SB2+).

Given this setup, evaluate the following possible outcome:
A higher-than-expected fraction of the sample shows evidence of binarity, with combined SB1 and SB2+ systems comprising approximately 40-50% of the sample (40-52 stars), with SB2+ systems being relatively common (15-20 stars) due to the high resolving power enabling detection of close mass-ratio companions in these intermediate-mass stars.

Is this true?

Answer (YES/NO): NO